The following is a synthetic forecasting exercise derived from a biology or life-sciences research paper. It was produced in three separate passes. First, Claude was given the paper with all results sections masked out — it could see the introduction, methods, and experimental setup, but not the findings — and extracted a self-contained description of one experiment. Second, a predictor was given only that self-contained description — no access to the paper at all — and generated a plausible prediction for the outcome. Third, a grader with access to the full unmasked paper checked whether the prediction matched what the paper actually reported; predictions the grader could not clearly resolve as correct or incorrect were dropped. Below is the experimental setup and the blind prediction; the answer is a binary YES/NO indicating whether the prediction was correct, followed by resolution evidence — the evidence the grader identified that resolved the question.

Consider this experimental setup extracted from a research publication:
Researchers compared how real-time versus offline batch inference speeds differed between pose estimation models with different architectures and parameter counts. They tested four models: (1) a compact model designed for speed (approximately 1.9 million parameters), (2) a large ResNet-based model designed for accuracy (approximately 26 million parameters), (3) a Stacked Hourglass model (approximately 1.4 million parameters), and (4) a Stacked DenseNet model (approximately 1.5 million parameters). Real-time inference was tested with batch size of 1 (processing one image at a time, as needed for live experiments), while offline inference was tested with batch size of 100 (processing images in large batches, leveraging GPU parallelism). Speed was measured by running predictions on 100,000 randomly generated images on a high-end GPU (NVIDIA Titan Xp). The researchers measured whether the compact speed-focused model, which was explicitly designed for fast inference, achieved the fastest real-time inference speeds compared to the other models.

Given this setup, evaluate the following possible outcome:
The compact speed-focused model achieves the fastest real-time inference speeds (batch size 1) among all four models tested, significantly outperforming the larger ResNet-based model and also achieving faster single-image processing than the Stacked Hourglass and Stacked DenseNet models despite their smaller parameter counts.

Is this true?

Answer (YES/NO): YES